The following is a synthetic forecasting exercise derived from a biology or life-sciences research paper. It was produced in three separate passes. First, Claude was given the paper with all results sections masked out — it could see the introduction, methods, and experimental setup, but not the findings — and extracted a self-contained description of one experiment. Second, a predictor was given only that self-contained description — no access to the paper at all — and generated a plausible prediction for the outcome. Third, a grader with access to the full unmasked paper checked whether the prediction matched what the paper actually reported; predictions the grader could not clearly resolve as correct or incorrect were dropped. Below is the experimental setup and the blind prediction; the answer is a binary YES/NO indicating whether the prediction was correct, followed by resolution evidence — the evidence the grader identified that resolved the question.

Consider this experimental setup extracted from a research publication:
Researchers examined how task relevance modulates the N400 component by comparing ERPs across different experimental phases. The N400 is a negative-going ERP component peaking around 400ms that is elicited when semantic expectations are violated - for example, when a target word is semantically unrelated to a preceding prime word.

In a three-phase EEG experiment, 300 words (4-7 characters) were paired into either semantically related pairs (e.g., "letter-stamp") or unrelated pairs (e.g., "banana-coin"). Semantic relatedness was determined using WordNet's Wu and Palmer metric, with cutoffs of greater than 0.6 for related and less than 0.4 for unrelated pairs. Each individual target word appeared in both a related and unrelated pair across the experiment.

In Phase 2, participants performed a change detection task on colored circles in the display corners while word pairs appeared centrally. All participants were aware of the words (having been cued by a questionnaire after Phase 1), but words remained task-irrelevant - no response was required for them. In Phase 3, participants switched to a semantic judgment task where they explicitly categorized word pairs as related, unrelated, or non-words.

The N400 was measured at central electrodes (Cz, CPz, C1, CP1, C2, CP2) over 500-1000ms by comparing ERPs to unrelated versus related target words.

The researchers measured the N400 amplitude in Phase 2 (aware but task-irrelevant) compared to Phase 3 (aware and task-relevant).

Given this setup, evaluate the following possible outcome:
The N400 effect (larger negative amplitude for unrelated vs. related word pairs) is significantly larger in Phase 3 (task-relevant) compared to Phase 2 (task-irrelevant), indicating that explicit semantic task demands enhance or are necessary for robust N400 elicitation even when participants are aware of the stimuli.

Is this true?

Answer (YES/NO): YES